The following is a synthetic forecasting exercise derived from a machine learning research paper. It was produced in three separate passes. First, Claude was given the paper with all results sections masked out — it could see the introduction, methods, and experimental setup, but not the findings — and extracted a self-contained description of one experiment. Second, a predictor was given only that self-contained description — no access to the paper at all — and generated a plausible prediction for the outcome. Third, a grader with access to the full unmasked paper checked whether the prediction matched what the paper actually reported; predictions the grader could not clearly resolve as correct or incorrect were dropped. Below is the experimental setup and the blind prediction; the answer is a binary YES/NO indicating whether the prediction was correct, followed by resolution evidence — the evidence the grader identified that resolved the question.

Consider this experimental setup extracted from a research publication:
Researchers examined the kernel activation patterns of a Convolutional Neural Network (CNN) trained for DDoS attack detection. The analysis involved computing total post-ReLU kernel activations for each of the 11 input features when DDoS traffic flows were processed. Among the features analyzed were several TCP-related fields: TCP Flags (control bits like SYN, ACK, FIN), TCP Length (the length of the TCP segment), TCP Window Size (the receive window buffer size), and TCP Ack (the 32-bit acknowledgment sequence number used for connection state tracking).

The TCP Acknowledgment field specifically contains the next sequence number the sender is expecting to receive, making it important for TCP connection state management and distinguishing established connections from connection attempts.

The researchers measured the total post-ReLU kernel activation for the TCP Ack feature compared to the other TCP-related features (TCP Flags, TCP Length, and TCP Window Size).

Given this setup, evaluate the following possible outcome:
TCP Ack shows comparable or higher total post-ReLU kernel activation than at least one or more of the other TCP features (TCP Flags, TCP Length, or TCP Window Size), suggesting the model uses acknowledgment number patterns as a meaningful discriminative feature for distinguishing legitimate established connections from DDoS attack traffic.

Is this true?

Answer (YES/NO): NO